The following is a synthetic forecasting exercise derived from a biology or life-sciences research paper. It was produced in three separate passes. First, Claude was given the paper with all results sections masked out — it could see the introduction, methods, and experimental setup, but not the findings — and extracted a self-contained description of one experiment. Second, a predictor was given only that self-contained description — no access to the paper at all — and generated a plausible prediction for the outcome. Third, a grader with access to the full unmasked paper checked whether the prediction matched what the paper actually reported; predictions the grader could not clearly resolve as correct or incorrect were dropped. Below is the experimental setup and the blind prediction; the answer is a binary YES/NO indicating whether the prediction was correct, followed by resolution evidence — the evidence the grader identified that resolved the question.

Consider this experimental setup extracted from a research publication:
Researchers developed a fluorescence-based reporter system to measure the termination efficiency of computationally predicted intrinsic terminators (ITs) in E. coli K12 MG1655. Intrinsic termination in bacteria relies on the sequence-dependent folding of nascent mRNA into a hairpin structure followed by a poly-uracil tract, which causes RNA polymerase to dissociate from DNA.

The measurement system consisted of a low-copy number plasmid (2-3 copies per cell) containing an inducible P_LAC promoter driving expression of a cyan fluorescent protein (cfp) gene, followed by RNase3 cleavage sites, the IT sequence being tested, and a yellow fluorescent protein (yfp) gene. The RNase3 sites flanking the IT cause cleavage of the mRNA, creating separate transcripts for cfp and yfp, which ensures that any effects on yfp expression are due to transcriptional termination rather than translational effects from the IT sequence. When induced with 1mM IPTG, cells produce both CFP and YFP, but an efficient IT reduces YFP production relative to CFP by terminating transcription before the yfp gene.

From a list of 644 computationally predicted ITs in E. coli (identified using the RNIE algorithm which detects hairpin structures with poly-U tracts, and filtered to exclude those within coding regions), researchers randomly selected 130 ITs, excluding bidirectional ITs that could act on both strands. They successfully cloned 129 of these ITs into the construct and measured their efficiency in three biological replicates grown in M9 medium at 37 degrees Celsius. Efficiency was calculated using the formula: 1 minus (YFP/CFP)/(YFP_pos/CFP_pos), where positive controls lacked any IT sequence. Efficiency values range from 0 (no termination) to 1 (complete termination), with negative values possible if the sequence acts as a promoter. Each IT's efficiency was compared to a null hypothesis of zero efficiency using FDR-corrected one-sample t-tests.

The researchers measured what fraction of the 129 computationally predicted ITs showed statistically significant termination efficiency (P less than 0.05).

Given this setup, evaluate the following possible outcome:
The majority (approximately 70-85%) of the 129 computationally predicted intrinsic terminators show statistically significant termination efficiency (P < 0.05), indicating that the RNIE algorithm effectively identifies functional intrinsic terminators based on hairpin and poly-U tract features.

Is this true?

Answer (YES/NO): YES